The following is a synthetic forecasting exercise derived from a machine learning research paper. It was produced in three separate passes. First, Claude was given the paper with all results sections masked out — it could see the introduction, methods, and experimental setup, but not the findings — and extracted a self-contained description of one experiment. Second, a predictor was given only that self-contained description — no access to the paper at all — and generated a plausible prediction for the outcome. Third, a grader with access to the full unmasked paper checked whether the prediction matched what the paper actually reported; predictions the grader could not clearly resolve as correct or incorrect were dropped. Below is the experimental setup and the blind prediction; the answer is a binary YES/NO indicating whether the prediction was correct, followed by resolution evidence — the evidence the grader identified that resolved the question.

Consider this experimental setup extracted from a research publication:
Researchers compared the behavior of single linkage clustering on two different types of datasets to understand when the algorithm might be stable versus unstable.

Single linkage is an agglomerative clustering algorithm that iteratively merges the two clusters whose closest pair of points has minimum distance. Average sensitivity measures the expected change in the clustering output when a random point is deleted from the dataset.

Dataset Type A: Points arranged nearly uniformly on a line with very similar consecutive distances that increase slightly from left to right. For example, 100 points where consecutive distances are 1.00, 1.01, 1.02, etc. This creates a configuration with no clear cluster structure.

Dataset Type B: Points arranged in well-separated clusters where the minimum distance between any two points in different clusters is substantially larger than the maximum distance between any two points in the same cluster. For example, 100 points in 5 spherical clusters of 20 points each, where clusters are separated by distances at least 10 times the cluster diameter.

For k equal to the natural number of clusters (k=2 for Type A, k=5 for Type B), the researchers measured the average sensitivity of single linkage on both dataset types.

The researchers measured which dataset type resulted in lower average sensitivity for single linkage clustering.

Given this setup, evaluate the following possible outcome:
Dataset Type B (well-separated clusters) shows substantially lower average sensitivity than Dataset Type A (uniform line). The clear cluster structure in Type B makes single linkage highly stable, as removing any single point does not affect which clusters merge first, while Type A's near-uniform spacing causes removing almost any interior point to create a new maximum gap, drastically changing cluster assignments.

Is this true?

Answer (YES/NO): YES